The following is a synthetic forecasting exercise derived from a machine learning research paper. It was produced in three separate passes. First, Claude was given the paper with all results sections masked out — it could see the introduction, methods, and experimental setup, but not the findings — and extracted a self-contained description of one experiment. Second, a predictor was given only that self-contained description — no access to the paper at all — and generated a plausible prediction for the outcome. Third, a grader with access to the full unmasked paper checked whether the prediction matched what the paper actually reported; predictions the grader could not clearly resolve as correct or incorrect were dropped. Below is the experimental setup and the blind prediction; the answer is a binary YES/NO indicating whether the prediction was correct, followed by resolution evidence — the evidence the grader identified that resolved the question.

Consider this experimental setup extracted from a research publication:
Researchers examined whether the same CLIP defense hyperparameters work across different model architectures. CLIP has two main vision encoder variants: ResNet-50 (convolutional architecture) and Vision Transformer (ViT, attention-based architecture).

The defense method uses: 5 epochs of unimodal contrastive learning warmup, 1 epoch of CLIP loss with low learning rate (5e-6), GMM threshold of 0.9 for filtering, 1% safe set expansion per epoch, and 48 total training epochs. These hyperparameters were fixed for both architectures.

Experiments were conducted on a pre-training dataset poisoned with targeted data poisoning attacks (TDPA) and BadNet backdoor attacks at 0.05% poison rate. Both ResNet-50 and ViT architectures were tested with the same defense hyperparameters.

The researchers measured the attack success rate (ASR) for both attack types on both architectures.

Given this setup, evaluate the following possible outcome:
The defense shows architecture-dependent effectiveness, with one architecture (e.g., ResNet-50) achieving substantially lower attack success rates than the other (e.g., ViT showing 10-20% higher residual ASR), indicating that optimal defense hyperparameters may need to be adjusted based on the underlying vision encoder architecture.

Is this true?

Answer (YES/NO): NO